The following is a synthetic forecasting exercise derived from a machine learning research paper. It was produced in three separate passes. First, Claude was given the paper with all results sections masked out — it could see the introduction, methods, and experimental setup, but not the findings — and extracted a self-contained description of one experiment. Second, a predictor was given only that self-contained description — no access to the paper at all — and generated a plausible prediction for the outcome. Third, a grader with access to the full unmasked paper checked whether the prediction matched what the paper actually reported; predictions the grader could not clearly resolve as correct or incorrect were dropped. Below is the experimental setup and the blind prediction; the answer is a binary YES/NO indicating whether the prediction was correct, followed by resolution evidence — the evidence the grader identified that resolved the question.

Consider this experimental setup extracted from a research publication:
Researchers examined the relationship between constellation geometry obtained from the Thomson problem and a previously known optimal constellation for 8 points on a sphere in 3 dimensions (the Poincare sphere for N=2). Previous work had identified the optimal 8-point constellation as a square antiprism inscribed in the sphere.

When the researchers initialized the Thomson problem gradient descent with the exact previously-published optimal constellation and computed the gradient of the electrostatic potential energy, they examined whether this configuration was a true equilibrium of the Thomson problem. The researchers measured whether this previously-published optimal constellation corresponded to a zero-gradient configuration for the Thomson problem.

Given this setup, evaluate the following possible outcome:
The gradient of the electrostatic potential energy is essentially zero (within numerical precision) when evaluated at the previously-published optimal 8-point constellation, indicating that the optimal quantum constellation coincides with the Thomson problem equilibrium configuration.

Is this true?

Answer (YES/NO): NO